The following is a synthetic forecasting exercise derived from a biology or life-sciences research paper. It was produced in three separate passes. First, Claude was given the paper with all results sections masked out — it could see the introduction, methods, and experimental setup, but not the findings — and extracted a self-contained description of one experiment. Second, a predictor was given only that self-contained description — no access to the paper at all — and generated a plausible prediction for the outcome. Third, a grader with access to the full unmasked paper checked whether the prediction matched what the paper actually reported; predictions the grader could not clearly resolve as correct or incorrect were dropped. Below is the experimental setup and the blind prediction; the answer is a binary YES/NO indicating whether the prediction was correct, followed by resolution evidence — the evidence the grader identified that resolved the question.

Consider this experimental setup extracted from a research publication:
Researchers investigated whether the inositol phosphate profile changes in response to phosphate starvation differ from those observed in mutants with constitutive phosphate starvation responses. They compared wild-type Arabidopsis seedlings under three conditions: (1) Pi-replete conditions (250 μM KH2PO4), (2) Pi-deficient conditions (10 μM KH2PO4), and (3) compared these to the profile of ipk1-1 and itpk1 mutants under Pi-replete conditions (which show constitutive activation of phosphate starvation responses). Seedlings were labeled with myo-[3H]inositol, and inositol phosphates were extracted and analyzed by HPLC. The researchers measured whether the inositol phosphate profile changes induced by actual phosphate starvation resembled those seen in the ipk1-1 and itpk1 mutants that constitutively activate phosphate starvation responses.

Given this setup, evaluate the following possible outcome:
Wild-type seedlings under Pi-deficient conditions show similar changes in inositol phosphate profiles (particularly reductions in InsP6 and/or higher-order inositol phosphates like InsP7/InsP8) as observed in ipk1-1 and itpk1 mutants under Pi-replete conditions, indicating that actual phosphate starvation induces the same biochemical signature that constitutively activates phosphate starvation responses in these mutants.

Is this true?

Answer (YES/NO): NO